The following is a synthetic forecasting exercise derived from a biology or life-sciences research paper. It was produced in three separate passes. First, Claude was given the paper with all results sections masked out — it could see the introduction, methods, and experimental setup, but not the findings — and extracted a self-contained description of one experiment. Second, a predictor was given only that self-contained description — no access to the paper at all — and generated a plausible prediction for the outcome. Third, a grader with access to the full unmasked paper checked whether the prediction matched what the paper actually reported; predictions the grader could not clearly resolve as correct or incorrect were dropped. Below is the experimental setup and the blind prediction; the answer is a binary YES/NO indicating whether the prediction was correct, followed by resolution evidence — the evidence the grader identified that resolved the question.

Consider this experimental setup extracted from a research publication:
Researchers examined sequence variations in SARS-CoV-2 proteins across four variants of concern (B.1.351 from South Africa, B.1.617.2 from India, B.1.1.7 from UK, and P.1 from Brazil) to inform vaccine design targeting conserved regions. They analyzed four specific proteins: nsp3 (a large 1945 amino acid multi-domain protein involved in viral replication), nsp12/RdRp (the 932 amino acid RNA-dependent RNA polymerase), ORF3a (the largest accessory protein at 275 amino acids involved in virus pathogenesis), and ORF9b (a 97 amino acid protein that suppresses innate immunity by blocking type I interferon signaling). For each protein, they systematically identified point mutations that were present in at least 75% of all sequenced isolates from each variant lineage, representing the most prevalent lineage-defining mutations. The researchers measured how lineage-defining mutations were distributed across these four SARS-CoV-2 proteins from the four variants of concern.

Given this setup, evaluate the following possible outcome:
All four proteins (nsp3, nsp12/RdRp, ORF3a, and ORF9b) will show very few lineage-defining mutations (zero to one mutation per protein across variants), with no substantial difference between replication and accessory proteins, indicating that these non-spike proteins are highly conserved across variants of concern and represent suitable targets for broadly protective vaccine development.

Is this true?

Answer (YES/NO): NO